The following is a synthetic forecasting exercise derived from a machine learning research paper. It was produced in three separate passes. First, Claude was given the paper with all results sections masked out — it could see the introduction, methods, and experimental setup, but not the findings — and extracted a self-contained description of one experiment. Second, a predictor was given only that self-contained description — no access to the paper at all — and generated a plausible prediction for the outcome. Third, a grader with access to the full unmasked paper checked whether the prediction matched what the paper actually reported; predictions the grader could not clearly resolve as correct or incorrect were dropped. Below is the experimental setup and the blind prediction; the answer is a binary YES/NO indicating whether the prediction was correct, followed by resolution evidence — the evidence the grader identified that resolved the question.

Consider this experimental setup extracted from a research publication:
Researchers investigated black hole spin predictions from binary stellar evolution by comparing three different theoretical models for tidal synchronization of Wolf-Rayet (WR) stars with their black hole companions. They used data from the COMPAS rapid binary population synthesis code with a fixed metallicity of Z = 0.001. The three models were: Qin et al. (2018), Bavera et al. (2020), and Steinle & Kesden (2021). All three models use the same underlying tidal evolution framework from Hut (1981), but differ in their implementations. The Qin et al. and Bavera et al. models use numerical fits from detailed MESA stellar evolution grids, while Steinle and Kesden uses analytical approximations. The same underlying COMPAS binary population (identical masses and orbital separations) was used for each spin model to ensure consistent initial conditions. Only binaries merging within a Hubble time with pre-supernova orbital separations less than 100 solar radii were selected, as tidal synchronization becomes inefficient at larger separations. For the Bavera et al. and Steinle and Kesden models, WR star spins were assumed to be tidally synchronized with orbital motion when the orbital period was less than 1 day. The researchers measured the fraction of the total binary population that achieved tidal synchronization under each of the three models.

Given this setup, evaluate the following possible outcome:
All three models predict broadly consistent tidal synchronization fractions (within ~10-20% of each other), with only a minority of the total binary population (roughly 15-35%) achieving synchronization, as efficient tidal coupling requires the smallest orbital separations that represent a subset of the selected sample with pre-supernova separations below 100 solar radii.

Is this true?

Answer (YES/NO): NO